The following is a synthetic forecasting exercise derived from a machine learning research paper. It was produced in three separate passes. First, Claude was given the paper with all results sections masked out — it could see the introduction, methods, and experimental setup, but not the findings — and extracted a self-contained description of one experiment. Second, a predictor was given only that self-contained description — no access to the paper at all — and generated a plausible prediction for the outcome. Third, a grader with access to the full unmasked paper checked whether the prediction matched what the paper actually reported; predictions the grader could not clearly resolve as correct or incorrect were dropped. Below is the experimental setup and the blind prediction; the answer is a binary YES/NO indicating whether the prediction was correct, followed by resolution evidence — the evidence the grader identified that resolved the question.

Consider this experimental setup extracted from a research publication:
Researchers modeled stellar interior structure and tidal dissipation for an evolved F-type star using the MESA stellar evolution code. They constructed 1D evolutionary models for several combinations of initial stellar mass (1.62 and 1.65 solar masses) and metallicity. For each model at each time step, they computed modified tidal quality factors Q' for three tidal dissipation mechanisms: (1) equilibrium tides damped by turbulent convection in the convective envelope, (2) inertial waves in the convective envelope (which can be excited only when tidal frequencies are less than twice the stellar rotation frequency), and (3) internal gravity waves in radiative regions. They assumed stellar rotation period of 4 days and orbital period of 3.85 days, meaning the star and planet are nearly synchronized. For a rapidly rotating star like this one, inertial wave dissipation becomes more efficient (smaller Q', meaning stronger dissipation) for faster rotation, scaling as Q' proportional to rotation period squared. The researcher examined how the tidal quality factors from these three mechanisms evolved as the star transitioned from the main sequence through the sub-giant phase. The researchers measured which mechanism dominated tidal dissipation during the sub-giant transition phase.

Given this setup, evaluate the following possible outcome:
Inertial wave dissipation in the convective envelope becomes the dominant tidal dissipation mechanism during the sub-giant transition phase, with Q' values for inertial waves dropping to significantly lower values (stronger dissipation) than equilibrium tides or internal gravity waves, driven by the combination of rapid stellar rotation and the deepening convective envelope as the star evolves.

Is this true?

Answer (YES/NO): YES